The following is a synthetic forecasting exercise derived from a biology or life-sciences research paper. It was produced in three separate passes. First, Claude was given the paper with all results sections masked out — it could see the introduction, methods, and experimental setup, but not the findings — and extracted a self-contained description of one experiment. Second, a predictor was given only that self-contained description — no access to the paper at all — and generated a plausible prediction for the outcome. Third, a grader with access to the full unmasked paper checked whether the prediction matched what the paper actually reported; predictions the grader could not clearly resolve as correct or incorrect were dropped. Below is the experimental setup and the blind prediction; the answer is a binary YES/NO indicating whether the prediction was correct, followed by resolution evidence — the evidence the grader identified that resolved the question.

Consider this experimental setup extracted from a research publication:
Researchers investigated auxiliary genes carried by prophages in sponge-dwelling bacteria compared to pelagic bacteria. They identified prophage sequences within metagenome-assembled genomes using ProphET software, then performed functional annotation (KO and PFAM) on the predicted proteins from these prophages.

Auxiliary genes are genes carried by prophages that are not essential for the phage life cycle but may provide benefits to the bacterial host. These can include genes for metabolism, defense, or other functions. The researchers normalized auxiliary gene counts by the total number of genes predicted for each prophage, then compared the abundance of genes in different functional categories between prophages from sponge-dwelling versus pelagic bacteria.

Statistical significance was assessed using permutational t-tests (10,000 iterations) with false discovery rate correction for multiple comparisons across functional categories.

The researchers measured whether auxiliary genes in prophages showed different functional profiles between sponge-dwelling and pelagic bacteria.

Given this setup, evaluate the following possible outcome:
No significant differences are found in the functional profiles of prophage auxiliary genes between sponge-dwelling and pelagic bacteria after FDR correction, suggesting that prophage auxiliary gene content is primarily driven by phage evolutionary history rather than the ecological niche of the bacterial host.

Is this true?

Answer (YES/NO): NO